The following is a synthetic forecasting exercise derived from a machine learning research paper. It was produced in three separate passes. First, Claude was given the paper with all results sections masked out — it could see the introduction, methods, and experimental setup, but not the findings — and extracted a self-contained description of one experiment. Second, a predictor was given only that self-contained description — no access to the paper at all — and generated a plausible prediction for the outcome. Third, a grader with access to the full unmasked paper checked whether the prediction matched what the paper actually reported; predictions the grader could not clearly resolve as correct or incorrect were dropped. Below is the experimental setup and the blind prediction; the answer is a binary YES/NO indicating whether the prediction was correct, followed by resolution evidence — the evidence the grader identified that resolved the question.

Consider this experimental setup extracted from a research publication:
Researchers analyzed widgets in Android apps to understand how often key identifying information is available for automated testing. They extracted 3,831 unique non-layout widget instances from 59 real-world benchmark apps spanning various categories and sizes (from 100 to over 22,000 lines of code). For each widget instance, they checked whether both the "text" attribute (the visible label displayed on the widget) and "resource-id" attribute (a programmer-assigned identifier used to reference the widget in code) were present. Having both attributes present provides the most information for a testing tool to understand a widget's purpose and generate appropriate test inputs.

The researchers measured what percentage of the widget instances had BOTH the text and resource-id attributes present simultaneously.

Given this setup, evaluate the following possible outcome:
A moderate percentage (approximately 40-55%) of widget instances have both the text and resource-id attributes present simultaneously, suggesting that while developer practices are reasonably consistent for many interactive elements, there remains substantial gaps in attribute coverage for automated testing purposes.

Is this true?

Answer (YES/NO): YES